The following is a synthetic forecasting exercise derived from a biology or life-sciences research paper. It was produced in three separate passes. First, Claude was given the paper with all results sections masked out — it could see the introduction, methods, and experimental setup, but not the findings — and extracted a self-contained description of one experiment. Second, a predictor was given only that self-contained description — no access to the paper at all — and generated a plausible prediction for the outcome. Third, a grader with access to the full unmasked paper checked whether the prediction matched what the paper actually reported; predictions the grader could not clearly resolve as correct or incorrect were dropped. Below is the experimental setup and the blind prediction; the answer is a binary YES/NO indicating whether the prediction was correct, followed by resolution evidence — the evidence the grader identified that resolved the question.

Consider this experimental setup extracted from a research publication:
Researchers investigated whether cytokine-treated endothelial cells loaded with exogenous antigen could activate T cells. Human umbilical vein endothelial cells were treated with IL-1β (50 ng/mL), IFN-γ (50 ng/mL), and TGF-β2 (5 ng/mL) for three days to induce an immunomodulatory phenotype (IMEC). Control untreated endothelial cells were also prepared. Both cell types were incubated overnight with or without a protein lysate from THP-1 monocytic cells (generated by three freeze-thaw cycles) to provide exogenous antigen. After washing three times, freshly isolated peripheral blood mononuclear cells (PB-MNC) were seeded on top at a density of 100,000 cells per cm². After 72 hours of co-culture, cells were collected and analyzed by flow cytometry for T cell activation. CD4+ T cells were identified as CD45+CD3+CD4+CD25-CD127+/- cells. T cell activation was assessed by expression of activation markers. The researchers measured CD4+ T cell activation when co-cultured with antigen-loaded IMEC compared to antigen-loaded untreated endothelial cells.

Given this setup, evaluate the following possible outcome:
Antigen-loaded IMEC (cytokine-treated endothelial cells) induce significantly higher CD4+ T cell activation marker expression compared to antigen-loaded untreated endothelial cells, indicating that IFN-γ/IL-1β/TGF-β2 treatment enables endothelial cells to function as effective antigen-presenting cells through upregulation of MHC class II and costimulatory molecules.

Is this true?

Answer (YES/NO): YES